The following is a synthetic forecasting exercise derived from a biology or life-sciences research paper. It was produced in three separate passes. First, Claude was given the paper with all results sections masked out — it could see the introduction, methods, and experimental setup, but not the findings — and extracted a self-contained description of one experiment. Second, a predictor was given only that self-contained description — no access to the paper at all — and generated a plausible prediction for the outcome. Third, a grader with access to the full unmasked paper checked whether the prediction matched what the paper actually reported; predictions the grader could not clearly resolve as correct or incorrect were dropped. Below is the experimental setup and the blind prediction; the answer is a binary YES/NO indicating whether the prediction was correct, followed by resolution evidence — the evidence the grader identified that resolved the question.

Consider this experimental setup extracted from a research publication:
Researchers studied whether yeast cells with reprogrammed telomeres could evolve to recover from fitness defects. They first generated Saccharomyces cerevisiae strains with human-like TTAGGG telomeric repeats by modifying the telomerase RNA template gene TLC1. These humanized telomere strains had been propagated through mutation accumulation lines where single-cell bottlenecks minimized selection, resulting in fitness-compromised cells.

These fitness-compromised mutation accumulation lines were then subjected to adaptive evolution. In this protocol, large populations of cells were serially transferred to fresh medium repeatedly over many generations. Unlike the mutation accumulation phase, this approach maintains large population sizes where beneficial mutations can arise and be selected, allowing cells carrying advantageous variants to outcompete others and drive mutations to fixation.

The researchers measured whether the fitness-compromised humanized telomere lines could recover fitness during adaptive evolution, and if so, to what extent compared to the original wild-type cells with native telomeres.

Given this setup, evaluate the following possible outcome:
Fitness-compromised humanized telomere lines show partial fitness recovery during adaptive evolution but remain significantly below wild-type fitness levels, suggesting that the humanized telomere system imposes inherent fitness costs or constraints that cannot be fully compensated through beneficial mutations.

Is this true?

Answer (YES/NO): NO